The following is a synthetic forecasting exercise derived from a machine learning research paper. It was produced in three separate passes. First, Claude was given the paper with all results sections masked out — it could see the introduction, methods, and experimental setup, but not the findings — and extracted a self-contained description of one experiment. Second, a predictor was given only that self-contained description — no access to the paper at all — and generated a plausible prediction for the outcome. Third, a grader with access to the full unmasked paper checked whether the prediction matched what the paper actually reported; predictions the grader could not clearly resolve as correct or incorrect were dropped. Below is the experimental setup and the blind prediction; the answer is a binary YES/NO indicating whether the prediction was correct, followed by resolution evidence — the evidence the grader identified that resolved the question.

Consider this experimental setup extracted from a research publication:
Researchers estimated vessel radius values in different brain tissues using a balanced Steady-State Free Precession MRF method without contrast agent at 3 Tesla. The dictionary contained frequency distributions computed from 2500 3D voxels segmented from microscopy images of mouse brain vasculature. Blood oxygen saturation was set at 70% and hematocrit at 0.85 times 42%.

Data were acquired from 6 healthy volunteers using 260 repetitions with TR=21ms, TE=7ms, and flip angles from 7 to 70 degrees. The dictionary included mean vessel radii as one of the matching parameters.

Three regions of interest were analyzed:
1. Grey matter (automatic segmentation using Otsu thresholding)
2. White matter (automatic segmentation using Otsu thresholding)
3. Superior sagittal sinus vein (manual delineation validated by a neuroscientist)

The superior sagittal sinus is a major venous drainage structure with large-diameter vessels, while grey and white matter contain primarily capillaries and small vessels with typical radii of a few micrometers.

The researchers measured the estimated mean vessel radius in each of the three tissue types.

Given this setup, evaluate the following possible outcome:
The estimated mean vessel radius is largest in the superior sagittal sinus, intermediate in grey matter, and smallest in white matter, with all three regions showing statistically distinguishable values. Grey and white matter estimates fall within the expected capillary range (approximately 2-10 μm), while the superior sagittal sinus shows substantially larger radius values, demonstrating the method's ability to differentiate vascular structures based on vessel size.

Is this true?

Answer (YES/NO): NO